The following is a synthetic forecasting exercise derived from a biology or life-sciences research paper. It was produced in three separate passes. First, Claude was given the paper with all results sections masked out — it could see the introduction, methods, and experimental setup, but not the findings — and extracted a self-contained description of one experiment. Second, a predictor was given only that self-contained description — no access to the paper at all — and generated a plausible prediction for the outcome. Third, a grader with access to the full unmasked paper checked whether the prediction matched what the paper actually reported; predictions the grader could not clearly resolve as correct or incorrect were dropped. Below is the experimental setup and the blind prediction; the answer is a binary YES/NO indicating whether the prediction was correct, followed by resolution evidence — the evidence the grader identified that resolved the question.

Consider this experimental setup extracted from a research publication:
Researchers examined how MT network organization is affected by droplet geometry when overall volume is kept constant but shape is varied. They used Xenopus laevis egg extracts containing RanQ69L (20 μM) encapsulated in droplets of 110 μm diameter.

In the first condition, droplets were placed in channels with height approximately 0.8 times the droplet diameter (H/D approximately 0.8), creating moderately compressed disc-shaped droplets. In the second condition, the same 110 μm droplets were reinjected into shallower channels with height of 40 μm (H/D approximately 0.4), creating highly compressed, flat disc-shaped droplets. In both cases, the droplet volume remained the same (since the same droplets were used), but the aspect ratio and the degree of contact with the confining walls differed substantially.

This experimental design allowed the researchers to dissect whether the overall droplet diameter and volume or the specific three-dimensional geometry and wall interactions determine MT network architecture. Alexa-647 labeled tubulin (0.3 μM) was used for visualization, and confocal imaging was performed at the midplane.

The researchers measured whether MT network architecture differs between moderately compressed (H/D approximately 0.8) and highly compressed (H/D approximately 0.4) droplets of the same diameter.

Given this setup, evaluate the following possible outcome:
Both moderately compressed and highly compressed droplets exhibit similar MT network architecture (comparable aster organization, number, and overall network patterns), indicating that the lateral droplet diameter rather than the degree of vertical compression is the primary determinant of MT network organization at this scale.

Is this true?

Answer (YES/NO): YES